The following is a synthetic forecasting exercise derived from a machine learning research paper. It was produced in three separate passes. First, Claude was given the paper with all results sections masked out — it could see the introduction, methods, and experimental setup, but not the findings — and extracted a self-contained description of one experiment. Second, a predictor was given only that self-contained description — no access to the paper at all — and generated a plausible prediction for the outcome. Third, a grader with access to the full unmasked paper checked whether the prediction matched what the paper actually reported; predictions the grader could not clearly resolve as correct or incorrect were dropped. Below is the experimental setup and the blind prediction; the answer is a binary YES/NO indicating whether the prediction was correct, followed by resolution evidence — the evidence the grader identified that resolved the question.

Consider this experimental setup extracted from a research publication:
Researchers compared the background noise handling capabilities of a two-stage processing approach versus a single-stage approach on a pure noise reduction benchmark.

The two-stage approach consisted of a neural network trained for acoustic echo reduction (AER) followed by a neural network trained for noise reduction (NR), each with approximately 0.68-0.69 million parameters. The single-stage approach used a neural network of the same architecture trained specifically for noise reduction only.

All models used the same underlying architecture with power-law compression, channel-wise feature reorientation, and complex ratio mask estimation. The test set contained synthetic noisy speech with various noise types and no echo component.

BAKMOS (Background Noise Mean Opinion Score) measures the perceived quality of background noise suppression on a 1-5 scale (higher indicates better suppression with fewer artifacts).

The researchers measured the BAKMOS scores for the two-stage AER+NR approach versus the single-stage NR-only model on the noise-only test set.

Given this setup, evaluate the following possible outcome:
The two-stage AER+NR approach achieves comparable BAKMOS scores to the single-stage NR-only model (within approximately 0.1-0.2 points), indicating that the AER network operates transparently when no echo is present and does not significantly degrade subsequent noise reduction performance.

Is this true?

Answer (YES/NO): YES